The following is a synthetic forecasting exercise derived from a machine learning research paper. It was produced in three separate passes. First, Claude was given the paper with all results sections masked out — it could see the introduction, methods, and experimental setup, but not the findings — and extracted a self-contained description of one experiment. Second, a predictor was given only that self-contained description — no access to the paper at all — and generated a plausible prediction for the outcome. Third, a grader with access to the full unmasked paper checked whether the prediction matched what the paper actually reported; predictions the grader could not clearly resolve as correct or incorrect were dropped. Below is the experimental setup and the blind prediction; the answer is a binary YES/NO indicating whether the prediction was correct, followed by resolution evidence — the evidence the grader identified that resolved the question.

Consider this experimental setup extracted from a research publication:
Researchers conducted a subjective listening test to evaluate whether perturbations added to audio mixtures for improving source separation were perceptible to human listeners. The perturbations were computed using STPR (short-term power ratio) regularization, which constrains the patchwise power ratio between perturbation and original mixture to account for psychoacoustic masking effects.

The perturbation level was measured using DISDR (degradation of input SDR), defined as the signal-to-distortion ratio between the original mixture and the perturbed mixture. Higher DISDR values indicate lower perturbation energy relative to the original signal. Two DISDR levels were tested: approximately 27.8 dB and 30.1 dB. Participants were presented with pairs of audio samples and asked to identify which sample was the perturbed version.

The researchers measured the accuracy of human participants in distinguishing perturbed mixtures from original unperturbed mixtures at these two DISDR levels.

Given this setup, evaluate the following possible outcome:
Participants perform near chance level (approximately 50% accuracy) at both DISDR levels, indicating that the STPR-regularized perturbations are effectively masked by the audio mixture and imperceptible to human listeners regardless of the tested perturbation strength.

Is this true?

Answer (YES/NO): YES